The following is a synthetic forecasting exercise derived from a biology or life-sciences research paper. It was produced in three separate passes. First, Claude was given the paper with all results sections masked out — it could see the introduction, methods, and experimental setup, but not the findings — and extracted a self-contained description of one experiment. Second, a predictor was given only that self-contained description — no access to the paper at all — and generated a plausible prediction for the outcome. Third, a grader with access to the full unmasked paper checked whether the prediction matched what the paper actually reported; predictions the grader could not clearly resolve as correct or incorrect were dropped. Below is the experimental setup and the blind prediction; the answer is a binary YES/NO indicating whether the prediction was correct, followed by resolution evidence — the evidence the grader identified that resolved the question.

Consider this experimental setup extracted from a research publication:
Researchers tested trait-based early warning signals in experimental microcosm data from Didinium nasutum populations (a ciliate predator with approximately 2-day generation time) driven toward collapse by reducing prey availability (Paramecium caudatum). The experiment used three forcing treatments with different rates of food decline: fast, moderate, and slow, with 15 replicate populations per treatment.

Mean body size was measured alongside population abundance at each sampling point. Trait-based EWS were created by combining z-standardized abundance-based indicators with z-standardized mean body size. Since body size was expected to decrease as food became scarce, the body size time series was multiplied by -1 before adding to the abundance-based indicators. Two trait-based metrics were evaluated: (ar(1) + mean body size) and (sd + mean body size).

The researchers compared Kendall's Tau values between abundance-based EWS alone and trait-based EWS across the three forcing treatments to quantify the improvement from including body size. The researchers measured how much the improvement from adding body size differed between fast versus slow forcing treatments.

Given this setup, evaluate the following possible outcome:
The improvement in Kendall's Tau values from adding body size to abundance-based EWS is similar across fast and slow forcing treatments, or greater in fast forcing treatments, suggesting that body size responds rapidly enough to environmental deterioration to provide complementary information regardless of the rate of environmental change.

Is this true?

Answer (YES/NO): YES